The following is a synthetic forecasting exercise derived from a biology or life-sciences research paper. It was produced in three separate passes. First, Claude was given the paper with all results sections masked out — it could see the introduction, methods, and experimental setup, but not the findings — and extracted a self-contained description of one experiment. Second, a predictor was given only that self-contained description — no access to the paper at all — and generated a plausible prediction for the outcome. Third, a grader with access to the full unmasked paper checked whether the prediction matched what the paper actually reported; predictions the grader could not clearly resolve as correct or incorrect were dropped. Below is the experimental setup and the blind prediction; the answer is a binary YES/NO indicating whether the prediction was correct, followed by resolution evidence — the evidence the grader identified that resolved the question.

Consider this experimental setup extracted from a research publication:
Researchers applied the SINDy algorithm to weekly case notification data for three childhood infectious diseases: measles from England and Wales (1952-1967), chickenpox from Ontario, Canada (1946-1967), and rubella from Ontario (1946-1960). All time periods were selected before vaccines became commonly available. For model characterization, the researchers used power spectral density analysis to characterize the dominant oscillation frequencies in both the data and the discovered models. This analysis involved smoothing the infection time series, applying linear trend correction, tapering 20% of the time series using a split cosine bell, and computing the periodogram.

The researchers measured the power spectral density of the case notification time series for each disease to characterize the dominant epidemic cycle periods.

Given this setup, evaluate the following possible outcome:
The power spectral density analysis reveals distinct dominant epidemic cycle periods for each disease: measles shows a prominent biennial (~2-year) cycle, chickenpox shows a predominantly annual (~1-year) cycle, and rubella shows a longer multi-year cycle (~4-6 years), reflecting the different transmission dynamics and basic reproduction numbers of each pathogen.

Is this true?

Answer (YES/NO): YES